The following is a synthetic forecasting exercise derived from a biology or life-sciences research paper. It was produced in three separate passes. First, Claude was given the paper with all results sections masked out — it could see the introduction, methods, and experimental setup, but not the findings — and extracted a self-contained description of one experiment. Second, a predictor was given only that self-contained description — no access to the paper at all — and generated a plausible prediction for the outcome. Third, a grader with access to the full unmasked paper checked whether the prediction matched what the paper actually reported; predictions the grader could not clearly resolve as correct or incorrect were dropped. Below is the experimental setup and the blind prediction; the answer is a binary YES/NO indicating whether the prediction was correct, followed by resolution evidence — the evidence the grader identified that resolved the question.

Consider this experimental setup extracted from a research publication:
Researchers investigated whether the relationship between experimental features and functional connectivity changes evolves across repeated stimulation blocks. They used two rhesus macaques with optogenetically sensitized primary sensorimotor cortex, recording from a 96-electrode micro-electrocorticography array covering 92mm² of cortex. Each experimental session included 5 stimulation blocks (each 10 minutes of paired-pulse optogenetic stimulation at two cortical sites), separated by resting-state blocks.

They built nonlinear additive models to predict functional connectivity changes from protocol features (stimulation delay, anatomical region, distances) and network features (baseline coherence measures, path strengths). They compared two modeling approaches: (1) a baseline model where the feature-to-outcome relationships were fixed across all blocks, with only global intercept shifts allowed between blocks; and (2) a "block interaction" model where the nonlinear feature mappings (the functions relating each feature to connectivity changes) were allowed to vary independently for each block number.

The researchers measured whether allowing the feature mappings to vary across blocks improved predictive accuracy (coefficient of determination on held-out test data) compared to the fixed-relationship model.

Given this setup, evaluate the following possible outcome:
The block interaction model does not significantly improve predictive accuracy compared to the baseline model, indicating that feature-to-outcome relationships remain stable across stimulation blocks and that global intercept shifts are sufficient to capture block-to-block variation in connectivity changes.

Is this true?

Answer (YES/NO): NO